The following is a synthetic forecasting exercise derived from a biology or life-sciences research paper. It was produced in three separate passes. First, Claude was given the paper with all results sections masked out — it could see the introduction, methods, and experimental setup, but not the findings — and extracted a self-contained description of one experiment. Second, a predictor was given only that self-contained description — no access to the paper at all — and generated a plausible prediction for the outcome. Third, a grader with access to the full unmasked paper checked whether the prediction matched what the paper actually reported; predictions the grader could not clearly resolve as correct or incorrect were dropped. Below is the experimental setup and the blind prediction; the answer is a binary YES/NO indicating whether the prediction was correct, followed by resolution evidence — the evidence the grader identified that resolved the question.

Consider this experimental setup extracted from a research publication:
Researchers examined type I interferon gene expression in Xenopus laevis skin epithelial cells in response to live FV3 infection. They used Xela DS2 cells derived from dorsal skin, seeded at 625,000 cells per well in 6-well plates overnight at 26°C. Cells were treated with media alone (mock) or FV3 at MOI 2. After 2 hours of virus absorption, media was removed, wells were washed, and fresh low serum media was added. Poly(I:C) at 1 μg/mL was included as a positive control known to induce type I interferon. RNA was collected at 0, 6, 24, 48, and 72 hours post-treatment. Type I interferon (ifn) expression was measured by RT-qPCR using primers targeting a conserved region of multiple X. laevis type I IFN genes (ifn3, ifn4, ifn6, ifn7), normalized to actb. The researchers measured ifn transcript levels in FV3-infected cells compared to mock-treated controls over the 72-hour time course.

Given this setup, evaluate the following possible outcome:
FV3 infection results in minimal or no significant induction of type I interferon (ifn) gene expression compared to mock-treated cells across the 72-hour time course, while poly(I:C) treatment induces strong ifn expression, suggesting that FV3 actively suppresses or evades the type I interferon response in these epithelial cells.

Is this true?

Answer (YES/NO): NO